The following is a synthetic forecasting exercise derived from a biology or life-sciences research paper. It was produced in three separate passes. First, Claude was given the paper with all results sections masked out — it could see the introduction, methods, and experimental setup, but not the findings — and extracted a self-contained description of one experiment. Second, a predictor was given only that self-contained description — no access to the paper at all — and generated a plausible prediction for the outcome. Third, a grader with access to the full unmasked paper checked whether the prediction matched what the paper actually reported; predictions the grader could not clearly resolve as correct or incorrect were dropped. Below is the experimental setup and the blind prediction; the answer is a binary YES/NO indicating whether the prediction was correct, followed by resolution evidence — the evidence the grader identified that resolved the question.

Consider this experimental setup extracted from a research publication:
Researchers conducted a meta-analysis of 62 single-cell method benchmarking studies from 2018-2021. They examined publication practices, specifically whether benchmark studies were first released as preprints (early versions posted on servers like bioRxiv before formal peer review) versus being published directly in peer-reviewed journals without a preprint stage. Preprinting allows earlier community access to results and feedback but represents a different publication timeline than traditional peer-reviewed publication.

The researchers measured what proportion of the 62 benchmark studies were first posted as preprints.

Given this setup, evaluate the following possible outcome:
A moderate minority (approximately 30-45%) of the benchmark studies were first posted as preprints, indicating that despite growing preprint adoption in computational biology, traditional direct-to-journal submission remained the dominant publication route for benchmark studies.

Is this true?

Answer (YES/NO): NO